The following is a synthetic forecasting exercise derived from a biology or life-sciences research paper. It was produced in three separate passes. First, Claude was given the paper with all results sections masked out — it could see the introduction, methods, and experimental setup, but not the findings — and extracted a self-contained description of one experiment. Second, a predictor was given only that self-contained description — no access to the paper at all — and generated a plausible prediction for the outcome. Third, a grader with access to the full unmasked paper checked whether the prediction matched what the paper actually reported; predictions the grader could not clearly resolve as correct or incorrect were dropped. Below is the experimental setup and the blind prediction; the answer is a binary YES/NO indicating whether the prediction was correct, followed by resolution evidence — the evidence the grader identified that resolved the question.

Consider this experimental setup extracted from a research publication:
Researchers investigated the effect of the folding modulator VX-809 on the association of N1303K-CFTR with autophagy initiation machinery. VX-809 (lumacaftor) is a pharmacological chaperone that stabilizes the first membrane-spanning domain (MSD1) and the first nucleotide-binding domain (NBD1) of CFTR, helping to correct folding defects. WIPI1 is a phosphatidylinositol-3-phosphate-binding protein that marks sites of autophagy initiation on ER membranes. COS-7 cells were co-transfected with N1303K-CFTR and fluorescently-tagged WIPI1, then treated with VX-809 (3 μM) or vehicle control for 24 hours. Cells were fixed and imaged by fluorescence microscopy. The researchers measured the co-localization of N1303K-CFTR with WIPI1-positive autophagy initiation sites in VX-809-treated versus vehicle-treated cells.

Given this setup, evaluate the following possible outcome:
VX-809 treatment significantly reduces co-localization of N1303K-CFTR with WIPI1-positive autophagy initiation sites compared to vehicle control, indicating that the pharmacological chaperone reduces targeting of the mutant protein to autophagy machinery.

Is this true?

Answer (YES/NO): NO